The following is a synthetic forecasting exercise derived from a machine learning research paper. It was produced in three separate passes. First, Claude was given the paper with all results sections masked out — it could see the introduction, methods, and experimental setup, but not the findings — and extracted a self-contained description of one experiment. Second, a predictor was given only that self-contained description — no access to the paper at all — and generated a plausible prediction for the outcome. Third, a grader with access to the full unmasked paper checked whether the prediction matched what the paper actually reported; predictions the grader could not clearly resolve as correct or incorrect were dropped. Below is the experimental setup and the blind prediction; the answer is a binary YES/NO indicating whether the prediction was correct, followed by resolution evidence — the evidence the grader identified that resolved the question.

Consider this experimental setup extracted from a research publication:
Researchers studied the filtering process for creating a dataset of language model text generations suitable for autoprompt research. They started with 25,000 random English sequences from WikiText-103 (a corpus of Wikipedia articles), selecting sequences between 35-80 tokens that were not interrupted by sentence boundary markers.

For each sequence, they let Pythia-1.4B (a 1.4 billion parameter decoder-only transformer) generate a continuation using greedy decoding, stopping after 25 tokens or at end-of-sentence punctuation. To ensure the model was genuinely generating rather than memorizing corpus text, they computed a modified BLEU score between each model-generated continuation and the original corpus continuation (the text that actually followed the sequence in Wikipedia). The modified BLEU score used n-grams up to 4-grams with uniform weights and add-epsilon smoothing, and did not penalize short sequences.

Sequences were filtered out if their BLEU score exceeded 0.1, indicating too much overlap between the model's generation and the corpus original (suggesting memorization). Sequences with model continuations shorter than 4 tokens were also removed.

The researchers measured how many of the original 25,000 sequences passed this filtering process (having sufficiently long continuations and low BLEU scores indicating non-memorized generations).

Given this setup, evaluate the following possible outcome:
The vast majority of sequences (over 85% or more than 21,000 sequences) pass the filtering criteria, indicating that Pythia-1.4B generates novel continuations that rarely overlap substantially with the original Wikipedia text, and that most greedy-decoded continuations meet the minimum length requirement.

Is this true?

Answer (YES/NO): NO